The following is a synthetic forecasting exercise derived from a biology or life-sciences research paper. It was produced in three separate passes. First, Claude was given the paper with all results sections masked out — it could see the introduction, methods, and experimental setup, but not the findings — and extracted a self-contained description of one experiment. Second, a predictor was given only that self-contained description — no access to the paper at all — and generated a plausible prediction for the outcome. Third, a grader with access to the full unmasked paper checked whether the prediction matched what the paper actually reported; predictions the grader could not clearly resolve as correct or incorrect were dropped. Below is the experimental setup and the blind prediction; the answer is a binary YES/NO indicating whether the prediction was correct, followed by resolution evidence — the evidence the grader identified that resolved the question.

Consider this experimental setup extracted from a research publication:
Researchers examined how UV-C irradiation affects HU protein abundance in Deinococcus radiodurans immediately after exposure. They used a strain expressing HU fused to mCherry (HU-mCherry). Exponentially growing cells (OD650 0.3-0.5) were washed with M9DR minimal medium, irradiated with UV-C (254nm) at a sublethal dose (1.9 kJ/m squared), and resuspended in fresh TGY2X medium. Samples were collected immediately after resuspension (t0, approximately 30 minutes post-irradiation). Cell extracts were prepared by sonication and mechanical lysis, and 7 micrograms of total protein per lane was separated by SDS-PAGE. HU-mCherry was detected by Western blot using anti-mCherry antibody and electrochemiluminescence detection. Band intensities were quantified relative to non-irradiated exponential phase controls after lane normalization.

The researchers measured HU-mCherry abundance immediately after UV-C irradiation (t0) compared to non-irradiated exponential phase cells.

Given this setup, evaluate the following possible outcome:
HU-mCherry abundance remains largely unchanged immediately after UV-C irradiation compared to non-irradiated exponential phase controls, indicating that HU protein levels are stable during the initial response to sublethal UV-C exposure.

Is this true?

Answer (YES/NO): NO